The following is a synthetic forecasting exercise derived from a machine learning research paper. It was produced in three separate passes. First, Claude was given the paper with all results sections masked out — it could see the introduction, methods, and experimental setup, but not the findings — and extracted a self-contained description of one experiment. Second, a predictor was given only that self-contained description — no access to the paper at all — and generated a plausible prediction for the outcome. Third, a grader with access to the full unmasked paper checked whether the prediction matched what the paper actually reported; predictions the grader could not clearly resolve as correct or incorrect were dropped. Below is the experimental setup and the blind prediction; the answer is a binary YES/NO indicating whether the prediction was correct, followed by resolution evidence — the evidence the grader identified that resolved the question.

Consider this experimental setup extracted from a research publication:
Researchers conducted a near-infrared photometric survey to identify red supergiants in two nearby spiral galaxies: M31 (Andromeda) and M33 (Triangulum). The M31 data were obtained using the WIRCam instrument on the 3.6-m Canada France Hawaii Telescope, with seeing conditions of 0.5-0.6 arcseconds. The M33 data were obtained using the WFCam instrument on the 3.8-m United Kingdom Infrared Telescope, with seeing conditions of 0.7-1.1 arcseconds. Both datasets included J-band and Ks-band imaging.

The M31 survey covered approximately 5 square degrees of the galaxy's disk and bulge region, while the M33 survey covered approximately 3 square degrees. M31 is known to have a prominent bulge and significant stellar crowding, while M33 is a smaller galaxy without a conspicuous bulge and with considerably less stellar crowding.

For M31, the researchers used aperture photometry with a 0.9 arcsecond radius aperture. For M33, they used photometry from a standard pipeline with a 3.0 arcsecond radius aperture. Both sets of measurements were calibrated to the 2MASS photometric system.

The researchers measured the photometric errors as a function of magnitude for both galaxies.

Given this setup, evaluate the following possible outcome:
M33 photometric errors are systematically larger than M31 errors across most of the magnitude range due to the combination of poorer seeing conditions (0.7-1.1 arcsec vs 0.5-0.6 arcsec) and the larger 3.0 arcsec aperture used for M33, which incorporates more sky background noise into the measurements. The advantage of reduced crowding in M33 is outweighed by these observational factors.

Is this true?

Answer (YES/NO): NO